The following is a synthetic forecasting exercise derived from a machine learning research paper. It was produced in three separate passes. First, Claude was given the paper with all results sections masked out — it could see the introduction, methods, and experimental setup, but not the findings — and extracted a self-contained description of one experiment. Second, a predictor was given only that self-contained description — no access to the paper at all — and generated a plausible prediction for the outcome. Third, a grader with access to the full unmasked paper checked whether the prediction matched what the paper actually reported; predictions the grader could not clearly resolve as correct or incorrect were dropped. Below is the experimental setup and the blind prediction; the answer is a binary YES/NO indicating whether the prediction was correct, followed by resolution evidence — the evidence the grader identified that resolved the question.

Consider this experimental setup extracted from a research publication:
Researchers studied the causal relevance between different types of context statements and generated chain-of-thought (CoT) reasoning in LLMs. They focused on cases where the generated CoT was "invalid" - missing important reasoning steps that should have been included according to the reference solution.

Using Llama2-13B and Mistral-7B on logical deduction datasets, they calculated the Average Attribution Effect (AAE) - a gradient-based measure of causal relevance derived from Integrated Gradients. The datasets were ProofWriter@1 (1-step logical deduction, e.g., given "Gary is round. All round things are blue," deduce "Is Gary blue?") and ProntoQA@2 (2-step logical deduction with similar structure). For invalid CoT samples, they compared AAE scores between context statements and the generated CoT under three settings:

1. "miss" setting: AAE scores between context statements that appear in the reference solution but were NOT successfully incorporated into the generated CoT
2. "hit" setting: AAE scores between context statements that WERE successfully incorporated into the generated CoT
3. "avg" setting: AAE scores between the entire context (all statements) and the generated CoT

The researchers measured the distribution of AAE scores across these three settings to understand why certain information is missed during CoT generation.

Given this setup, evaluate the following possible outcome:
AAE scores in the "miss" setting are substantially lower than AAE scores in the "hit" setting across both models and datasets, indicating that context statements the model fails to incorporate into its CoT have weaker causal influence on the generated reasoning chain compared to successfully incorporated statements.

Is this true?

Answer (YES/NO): YES